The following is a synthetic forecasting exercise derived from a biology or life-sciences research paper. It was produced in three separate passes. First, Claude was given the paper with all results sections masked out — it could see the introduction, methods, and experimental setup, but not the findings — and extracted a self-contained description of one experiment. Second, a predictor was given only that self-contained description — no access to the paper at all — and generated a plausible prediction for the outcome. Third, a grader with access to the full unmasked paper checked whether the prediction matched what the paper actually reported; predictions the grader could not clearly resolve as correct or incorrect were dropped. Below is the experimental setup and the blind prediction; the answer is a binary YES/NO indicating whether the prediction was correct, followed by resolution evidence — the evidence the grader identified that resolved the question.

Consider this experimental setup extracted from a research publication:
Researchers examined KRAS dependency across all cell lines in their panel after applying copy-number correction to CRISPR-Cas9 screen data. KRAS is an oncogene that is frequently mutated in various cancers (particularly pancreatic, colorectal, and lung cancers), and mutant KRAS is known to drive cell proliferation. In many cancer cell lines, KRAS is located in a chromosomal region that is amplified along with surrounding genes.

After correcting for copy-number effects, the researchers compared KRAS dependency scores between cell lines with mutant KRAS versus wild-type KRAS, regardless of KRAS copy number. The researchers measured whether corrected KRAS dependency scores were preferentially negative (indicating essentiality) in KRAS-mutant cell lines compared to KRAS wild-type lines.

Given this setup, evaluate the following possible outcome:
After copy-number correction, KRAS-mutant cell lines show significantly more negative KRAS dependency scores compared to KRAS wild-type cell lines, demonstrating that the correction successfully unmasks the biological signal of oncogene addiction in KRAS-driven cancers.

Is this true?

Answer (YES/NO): YES